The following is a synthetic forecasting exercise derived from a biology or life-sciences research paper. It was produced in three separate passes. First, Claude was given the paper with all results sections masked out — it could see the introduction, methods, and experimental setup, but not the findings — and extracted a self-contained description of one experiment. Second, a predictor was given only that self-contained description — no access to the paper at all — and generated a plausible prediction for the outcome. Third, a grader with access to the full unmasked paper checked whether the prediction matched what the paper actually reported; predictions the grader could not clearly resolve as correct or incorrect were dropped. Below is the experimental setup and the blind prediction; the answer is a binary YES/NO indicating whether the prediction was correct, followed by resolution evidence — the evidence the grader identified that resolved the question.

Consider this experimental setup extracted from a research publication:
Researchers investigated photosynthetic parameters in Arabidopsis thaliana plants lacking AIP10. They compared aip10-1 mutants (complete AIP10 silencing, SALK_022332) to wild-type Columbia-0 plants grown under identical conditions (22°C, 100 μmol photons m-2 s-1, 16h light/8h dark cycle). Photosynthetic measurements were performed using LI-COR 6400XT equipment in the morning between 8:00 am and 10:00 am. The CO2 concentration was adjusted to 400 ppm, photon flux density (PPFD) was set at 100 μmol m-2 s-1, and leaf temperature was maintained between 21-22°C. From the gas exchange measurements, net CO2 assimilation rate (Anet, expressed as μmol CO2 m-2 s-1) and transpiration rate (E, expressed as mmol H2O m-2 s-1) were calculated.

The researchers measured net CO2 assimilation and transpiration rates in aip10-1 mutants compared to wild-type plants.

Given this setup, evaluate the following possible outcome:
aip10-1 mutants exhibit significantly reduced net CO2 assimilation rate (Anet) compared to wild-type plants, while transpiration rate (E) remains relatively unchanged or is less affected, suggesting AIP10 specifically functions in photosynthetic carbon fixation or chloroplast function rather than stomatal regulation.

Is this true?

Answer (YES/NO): NO